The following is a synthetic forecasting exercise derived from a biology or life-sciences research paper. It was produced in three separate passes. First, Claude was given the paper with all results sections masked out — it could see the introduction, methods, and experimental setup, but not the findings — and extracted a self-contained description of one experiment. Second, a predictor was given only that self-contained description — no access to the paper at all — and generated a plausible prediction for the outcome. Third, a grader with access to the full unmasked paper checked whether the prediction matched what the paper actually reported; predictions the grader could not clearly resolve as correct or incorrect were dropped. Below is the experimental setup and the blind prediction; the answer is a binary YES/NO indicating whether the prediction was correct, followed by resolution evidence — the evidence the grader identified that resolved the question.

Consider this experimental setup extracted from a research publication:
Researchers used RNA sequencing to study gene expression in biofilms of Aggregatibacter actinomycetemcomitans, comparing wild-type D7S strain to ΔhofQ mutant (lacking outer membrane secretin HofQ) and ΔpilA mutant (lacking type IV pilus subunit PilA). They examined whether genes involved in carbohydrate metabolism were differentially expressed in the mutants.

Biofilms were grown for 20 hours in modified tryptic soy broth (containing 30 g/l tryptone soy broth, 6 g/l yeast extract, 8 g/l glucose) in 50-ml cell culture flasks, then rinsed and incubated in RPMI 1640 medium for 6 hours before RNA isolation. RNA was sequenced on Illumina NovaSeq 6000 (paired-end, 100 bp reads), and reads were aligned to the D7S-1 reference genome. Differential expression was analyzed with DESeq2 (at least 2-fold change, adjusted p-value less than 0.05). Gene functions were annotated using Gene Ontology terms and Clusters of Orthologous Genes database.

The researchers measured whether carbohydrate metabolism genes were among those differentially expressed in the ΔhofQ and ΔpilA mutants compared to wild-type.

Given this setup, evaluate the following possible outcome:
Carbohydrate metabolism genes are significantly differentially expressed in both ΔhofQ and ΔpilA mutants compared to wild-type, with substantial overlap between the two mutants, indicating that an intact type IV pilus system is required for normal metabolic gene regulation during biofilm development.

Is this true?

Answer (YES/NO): NO